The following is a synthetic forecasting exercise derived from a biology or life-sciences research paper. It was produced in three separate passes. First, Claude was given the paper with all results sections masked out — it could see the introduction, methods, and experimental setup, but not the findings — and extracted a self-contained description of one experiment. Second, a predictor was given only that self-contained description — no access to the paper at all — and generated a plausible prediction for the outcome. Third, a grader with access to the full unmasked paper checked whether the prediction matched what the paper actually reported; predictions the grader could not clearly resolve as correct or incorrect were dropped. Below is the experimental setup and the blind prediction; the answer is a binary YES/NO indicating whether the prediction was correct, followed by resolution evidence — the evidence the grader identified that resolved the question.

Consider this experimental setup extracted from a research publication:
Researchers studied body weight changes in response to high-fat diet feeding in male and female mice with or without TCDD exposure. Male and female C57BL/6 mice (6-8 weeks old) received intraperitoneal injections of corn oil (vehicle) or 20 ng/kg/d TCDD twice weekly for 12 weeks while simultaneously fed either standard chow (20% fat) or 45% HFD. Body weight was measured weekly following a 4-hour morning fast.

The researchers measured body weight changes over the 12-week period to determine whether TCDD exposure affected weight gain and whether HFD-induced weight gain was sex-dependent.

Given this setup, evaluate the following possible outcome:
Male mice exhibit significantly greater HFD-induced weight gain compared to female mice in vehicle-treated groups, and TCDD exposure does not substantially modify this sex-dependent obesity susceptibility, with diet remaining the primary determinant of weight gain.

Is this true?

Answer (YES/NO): YES